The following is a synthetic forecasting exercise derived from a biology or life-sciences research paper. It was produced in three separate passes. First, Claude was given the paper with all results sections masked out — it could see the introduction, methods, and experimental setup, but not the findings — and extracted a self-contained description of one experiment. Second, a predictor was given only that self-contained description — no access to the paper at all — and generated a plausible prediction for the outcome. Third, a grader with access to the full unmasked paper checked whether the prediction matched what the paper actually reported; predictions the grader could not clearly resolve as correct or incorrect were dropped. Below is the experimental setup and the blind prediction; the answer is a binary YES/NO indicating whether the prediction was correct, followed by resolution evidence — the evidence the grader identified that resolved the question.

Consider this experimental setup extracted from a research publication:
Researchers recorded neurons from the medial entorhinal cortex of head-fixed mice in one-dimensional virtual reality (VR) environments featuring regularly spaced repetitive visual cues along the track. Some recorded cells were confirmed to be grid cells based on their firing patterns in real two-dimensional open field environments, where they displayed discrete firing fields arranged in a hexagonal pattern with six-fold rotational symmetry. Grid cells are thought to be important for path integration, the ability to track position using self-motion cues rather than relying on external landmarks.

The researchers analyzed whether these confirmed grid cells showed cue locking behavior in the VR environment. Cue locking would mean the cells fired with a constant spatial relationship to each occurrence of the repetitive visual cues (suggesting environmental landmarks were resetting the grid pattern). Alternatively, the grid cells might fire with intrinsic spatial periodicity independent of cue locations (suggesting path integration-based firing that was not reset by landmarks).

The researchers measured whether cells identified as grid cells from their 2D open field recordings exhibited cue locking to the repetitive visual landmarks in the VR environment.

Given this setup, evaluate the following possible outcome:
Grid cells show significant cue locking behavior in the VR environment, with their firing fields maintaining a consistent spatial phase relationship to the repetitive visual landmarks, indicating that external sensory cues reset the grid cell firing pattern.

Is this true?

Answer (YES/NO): NO